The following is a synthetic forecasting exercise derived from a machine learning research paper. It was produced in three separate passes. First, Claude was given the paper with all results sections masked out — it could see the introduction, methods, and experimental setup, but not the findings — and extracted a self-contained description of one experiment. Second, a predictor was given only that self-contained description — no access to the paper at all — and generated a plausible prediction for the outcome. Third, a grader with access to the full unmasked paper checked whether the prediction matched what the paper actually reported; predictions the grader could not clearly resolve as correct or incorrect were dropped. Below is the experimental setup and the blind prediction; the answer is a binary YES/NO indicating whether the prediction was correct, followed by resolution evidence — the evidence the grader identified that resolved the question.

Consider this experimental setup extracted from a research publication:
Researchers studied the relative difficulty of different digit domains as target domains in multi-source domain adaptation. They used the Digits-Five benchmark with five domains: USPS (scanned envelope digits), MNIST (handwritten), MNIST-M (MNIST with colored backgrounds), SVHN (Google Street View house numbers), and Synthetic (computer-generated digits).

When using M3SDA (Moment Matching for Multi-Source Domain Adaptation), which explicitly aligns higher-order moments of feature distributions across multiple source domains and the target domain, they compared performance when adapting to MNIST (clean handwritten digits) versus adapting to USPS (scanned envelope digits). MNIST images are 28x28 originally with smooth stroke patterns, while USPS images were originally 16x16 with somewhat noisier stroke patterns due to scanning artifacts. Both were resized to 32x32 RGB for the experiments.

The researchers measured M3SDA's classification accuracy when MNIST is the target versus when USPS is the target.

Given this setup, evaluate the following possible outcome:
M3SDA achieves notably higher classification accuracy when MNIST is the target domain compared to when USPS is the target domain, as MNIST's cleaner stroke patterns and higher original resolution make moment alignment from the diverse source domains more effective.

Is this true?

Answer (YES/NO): YES